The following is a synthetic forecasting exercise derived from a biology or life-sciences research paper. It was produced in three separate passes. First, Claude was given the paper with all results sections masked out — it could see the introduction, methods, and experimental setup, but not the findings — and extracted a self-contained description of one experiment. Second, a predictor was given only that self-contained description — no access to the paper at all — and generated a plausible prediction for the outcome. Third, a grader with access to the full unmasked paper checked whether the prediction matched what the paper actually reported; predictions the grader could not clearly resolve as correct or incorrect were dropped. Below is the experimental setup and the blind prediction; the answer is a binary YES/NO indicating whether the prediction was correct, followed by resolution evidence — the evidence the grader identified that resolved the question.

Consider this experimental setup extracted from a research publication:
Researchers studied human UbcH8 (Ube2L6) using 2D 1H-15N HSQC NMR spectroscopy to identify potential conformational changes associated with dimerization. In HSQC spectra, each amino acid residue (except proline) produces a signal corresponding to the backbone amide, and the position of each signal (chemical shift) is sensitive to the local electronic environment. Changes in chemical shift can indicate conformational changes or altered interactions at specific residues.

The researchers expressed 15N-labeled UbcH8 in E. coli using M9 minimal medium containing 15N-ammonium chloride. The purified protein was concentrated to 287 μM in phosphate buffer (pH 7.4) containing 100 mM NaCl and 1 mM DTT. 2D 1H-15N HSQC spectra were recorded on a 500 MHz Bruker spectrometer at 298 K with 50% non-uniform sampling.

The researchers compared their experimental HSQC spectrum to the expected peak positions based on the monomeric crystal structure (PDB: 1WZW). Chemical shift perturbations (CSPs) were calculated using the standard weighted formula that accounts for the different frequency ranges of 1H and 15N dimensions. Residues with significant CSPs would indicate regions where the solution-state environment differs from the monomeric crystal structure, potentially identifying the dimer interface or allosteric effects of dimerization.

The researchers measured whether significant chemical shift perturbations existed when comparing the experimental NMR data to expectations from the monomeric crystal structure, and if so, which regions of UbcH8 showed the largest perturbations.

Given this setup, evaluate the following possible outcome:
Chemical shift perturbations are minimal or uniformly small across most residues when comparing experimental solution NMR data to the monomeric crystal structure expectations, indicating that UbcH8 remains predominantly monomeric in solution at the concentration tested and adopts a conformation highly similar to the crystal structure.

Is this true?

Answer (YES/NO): NO